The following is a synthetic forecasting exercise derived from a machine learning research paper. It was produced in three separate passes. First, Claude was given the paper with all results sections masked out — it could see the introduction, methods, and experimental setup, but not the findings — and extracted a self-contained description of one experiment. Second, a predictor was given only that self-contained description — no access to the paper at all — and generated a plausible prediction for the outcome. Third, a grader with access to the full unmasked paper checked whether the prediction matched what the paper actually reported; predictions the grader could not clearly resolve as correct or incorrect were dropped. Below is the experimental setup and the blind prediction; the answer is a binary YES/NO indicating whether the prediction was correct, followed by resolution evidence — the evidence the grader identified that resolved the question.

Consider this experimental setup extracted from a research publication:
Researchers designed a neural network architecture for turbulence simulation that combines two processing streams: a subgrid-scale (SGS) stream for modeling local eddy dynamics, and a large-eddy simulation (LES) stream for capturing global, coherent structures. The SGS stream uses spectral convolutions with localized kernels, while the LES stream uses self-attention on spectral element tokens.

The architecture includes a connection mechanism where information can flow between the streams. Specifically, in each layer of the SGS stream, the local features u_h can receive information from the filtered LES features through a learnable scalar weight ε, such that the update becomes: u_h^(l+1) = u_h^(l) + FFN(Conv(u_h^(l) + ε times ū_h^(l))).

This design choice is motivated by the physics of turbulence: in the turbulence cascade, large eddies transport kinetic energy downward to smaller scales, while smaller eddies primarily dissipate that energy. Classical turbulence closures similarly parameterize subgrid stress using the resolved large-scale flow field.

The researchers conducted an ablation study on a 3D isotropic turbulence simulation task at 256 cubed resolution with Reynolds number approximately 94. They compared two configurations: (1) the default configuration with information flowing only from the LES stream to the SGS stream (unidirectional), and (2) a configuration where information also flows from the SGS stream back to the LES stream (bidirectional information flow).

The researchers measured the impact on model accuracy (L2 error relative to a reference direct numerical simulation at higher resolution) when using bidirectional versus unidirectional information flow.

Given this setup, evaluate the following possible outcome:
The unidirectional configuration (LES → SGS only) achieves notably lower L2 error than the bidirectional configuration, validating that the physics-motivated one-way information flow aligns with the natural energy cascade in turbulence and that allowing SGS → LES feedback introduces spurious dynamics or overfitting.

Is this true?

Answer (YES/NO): YES